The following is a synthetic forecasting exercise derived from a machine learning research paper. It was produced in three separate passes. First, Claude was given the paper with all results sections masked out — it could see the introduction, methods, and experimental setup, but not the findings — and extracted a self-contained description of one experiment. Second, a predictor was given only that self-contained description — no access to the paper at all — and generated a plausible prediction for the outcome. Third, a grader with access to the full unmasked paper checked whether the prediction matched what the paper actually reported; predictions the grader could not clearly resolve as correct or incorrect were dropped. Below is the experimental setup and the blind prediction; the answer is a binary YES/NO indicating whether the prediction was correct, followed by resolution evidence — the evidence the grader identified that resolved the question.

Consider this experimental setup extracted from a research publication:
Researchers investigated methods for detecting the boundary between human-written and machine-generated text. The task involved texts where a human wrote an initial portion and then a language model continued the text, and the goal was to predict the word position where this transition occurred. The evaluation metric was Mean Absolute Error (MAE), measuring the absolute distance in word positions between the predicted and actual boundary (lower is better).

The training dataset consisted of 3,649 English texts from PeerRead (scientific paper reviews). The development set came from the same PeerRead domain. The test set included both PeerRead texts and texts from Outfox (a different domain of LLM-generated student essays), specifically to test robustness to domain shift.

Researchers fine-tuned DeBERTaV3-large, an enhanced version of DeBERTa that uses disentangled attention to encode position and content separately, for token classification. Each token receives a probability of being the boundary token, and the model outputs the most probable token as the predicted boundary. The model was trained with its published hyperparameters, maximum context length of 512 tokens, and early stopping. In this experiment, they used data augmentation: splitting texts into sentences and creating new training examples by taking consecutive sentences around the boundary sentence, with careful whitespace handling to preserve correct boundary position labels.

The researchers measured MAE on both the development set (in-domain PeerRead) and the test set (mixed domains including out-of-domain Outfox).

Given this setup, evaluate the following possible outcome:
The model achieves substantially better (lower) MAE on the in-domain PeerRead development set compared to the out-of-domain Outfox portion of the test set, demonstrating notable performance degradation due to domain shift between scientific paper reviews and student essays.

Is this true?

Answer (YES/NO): YES